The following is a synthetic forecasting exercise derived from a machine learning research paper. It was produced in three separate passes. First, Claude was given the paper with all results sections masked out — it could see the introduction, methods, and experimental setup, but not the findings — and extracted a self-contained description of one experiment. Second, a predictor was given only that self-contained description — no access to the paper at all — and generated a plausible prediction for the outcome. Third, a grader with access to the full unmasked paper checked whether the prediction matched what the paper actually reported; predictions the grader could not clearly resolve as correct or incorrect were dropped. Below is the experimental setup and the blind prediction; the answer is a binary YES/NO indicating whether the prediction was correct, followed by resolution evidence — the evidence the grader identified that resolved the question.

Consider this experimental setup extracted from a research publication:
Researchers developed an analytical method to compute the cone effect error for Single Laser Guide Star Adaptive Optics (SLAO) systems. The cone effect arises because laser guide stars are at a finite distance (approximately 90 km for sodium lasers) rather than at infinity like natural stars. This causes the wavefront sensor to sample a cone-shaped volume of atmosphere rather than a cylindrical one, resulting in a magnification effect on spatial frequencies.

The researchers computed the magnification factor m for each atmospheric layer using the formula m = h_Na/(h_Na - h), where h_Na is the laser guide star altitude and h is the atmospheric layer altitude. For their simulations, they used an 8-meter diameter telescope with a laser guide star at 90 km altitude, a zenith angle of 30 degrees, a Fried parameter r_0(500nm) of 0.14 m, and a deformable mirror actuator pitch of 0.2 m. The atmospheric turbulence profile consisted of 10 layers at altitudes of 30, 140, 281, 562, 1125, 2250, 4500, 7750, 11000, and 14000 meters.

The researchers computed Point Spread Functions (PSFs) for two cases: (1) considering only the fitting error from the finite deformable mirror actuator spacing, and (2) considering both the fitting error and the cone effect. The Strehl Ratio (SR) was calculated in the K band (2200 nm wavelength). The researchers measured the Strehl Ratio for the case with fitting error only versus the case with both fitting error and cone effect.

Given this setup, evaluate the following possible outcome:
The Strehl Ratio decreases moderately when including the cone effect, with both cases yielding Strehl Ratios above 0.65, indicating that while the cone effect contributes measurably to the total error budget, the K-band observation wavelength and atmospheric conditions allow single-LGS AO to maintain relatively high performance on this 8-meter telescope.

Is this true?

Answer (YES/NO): YES